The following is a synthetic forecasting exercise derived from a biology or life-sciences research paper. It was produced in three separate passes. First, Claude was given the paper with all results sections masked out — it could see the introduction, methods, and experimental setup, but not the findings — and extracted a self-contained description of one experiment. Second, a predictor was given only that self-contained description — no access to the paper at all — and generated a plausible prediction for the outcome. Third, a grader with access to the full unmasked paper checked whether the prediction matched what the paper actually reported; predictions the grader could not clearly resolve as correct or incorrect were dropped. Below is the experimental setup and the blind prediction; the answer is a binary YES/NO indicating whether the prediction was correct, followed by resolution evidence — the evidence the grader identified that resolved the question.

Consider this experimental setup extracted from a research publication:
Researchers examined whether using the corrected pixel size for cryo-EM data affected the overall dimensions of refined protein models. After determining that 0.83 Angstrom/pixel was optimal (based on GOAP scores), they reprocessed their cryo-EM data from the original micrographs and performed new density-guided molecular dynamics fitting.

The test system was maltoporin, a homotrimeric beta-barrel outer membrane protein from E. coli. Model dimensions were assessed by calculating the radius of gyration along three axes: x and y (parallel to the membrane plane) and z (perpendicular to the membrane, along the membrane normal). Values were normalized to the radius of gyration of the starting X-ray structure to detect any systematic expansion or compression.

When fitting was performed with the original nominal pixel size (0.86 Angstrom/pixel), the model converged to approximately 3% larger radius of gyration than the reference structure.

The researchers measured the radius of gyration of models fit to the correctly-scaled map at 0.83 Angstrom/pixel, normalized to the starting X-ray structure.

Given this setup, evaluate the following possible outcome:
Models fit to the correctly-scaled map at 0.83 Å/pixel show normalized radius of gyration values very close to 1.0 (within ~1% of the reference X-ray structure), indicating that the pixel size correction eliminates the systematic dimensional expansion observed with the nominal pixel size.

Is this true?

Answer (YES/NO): YES